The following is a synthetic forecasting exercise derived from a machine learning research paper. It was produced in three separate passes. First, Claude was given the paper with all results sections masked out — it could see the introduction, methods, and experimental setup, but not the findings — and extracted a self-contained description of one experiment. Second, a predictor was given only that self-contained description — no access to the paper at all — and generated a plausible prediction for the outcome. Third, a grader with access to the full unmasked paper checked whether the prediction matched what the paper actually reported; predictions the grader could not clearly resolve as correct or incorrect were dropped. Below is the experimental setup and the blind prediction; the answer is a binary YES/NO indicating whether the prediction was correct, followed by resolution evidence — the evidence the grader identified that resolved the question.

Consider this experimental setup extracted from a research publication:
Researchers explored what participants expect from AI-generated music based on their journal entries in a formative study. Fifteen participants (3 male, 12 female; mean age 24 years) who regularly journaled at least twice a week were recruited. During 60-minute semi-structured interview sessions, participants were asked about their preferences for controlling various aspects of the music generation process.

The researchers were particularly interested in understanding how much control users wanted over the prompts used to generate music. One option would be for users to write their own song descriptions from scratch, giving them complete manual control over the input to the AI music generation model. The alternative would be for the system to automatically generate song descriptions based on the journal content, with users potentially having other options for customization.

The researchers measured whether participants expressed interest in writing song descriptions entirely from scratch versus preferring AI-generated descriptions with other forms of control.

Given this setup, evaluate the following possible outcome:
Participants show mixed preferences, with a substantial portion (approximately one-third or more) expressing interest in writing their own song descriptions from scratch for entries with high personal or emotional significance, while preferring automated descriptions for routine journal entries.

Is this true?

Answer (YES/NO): NO